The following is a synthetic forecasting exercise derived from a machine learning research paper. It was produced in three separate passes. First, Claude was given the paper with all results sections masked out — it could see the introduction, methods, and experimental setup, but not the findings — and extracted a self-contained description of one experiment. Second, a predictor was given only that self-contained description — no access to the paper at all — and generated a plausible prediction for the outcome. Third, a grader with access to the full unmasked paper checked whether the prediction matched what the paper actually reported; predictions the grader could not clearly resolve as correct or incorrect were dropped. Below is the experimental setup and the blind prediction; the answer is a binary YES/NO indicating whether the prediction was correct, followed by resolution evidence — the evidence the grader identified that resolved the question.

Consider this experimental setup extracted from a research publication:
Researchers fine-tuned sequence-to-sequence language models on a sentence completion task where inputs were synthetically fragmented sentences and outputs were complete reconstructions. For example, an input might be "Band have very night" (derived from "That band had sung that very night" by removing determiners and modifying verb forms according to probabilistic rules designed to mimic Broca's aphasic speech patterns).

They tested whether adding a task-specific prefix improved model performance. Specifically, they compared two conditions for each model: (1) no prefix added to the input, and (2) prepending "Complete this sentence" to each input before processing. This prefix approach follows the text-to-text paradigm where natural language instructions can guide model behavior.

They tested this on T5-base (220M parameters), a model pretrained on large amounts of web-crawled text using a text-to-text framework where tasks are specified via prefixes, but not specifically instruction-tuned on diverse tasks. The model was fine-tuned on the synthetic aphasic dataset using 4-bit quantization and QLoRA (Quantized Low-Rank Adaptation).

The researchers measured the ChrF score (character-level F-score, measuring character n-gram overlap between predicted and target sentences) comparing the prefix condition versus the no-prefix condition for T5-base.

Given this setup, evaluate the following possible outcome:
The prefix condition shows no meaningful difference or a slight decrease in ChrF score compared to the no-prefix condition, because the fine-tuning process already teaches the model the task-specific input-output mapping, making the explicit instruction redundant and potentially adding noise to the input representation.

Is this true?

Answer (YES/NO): YES